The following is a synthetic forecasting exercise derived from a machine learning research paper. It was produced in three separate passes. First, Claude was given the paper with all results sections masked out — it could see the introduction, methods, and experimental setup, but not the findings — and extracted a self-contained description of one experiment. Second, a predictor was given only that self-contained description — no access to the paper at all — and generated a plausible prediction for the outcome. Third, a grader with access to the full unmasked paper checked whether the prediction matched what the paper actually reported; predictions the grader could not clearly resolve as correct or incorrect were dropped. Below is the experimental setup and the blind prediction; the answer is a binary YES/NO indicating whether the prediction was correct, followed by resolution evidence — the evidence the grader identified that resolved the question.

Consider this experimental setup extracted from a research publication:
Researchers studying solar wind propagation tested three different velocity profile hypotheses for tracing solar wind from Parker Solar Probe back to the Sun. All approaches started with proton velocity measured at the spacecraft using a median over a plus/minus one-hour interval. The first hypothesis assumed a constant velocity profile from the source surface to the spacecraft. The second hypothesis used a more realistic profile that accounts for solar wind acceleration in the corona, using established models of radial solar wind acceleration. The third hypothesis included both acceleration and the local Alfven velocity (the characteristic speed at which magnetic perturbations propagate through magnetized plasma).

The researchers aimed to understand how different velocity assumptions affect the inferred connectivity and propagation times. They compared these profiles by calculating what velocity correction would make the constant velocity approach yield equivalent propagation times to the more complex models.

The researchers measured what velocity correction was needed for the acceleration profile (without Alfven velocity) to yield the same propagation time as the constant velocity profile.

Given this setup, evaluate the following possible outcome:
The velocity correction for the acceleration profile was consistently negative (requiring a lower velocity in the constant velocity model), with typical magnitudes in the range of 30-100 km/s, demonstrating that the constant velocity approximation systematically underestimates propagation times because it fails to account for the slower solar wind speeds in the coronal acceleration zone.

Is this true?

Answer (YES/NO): YES